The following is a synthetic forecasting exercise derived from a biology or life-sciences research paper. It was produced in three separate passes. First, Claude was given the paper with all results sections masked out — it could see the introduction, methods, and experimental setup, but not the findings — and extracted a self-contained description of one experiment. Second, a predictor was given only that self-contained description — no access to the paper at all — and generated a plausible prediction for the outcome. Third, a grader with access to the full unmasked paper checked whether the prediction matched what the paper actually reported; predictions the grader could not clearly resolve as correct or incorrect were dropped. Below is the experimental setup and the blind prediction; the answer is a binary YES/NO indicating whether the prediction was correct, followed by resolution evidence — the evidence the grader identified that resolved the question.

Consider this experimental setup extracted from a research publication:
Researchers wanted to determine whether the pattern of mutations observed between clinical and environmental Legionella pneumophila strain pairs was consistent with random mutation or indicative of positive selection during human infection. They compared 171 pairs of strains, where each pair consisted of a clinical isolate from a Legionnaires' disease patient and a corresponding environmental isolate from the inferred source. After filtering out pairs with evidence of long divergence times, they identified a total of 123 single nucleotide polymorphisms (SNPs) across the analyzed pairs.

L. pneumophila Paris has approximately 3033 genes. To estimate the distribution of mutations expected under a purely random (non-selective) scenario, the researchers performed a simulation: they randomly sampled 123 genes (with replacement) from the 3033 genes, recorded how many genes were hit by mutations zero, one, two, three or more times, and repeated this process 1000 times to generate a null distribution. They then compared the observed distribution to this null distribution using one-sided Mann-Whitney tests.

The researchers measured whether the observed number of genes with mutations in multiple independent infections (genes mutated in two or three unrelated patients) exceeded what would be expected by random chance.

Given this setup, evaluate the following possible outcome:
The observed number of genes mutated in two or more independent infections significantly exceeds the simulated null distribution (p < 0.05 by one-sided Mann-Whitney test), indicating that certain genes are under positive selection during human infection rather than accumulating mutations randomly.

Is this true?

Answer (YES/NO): YES